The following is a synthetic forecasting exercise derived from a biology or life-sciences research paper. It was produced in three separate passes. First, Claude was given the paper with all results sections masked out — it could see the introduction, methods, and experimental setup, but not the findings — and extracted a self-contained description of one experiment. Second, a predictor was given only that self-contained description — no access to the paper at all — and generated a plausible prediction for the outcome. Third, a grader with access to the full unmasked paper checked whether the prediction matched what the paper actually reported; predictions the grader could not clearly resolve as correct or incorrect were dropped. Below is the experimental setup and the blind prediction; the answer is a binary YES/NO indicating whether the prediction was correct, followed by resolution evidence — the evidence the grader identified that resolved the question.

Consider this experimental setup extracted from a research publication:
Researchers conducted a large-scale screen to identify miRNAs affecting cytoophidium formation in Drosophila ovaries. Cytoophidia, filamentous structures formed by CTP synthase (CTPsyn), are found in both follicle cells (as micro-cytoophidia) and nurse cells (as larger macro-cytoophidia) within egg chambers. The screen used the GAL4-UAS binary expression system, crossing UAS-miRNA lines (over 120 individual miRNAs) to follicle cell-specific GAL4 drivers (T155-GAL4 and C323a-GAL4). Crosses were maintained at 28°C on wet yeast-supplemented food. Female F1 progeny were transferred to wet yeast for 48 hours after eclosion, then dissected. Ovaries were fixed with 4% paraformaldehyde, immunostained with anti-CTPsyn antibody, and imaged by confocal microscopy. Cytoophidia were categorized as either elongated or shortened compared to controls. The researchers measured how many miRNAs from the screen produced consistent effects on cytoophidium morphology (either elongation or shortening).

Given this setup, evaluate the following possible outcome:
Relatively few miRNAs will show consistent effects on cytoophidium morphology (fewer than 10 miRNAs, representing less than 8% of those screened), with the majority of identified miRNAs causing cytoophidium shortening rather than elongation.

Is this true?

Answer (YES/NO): NO